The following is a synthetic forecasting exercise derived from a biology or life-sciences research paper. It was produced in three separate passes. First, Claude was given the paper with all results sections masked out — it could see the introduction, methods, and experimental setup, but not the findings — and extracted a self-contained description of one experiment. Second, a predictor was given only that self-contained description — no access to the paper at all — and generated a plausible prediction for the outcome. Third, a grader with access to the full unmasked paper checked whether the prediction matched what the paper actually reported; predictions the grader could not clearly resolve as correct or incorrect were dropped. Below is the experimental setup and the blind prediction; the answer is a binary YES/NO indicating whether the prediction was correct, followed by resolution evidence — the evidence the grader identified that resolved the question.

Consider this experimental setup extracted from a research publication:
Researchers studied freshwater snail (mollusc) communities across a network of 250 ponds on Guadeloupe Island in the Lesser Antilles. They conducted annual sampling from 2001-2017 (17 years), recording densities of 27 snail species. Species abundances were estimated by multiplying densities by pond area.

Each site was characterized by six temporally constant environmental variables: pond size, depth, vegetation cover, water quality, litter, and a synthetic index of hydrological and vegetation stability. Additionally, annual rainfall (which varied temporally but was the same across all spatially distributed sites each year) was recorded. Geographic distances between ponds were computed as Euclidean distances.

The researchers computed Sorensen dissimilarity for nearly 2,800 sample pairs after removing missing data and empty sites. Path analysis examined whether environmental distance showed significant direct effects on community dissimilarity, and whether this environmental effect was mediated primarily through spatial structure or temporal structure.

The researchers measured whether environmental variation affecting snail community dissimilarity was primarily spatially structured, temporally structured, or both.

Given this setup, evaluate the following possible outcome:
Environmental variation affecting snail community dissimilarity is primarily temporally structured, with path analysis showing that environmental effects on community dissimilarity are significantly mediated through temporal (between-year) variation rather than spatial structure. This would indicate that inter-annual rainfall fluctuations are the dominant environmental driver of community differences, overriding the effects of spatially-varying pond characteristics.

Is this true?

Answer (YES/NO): NO